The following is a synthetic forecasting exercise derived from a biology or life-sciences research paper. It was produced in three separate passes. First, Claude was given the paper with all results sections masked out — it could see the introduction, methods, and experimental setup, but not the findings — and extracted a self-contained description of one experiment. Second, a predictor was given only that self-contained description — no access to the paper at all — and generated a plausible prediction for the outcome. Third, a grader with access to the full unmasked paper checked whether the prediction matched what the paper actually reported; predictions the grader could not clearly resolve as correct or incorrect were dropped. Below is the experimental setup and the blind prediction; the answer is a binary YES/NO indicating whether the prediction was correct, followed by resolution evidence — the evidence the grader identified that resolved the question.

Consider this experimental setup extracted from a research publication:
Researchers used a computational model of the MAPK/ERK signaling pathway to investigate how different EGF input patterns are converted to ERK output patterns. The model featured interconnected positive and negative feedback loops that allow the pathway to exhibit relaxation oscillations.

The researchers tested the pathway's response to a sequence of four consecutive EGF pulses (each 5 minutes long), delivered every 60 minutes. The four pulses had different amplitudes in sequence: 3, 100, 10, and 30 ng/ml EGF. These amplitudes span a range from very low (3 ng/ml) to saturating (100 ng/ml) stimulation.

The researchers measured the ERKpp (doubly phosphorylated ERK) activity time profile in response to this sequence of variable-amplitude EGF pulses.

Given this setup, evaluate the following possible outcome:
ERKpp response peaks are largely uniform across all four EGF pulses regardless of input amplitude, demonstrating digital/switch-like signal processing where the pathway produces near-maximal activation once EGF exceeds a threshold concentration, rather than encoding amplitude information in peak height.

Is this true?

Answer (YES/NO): NO